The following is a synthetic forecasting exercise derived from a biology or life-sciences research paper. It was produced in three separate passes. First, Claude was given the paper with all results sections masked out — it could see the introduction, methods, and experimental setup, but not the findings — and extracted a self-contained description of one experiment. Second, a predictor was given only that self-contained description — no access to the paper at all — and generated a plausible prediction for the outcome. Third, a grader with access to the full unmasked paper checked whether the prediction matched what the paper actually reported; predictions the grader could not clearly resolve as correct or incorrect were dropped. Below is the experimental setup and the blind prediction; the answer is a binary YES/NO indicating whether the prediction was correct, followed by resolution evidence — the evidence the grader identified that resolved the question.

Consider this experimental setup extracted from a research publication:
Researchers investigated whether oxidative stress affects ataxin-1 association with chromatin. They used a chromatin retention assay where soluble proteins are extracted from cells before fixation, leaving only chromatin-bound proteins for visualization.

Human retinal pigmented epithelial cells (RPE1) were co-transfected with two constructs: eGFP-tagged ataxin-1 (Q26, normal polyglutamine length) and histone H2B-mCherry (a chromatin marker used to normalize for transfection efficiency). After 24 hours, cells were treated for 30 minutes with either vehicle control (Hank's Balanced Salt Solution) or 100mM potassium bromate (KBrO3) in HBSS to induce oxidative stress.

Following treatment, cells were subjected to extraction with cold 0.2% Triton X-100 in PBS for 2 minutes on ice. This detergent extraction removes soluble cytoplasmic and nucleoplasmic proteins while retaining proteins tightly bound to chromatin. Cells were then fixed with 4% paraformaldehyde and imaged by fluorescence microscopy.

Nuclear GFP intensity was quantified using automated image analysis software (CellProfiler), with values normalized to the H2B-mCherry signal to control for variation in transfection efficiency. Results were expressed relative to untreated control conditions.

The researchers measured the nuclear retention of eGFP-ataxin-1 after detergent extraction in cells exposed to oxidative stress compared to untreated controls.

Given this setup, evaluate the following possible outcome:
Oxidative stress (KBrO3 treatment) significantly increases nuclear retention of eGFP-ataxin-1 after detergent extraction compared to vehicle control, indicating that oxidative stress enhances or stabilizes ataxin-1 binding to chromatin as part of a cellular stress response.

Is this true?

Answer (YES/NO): YES